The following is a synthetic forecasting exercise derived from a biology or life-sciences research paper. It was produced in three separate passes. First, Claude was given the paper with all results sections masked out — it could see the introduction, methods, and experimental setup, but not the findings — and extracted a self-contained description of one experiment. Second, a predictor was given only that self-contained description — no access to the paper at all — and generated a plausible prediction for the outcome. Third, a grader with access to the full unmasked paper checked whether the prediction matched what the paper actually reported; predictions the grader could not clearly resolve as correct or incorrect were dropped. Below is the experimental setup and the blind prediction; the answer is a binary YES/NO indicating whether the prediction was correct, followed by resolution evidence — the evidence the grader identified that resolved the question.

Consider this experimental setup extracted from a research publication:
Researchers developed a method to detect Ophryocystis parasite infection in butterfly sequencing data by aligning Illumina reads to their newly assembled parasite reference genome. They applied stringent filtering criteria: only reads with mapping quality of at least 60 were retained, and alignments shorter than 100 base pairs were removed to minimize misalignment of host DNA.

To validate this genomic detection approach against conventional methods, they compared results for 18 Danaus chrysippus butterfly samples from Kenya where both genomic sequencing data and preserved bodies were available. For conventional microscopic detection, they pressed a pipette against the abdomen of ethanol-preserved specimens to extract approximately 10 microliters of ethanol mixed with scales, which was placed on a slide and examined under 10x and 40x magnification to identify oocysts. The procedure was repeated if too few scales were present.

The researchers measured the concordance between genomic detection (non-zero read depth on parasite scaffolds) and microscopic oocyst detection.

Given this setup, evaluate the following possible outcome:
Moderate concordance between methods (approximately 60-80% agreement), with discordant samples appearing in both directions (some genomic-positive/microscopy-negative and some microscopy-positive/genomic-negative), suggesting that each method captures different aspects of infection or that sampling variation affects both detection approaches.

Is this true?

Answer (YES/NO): NO